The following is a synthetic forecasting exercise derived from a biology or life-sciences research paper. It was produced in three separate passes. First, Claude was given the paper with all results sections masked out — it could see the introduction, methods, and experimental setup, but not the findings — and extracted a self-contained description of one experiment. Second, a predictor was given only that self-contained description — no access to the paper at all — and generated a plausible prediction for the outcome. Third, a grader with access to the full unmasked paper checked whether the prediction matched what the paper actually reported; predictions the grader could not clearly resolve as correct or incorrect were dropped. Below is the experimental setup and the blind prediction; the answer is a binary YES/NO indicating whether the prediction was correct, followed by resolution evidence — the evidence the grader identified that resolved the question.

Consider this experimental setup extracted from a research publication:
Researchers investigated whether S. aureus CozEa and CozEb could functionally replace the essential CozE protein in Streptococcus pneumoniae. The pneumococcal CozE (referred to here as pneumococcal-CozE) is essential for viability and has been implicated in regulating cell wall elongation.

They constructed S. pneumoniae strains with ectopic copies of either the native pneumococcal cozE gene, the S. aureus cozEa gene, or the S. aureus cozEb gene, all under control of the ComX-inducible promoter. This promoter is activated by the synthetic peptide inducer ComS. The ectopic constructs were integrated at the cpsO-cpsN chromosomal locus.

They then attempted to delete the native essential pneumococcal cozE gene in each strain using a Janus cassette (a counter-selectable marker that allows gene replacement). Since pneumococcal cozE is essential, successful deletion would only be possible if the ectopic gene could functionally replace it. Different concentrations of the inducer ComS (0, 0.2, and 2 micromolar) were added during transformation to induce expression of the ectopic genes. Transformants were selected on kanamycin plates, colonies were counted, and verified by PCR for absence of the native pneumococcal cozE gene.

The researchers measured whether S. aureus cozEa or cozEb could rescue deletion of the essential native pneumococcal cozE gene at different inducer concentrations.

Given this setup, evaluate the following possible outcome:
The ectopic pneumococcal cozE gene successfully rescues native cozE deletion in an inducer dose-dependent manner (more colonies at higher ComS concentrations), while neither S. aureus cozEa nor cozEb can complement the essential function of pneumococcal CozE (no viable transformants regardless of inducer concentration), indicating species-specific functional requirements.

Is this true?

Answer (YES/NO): NO